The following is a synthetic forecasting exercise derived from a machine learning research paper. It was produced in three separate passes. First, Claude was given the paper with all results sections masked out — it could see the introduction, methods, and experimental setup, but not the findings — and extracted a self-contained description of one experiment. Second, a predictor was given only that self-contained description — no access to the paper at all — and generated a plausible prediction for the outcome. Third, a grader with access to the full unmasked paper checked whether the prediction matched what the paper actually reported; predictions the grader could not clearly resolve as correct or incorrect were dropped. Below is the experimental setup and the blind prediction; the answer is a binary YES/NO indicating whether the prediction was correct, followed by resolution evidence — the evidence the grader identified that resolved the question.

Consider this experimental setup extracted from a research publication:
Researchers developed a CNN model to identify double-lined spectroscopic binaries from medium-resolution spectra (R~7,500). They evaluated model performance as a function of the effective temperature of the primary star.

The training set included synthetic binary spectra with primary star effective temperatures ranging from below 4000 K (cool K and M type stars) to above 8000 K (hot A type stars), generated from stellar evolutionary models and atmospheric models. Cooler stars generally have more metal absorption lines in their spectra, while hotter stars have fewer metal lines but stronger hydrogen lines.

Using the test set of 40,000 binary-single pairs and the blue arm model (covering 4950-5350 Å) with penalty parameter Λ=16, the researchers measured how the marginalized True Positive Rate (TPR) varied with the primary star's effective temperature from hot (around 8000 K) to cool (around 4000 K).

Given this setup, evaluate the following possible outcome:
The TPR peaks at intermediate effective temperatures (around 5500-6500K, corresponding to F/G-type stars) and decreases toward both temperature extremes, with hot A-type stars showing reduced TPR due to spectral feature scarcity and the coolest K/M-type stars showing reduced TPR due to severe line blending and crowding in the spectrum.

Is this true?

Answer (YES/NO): NO